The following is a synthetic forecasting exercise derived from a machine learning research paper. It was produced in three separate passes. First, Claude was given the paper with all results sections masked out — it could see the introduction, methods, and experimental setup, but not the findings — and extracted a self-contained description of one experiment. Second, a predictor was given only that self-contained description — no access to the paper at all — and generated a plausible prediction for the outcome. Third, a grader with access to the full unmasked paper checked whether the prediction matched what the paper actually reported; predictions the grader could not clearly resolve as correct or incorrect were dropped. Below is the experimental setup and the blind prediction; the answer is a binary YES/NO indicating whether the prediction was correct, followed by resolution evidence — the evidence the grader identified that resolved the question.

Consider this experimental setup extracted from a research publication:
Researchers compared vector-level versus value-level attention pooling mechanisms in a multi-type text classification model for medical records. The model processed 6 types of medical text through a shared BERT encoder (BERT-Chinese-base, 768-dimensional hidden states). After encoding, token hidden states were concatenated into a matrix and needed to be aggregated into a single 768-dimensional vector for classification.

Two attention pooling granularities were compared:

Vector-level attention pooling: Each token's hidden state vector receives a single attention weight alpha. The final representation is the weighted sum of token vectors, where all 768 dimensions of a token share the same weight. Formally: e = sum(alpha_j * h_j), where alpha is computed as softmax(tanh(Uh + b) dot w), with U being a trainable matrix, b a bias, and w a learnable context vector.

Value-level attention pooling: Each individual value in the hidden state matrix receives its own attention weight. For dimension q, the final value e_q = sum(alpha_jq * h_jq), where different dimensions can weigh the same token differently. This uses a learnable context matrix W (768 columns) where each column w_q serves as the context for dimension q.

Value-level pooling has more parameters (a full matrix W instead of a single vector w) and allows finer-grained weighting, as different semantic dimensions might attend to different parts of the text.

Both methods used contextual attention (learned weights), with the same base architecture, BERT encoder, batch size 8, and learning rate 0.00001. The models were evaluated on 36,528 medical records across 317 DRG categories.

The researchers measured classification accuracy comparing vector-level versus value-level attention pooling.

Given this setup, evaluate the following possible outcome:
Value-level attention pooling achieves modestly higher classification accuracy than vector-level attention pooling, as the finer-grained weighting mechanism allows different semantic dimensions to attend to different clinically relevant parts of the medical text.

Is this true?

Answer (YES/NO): NO